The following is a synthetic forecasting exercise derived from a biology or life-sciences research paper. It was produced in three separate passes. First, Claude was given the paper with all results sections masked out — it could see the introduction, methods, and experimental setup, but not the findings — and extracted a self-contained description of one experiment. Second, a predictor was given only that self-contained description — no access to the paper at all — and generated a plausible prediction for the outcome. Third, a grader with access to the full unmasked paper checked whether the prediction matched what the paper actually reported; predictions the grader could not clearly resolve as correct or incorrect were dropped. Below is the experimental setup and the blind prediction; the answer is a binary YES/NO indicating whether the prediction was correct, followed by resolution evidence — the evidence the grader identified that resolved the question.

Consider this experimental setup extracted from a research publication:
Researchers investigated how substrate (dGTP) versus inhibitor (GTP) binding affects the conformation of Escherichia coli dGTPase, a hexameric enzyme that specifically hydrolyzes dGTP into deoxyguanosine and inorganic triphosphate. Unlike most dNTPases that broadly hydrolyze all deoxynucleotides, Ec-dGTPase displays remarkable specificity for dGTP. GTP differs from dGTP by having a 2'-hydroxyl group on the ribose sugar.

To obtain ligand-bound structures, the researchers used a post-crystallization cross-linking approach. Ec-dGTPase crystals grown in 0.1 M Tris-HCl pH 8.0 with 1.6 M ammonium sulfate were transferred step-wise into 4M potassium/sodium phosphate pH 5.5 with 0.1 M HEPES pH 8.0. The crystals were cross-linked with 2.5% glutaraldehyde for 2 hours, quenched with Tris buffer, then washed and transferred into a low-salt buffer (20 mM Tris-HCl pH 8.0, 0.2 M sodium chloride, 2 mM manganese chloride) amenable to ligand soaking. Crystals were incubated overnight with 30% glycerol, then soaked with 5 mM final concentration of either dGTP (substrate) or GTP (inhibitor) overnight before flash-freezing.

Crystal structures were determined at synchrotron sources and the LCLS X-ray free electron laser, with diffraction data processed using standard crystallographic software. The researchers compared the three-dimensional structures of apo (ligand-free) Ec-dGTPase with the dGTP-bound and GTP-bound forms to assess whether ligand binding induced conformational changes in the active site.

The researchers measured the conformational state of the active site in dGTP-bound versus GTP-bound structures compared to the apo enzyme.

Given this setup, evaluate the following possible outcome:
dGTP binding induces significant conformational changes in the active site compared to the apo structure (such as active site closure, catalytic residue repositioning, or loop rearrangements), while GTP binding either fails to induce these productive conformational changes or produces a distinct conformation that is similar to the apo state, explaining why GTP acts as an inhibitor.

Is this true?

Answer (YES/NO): YES